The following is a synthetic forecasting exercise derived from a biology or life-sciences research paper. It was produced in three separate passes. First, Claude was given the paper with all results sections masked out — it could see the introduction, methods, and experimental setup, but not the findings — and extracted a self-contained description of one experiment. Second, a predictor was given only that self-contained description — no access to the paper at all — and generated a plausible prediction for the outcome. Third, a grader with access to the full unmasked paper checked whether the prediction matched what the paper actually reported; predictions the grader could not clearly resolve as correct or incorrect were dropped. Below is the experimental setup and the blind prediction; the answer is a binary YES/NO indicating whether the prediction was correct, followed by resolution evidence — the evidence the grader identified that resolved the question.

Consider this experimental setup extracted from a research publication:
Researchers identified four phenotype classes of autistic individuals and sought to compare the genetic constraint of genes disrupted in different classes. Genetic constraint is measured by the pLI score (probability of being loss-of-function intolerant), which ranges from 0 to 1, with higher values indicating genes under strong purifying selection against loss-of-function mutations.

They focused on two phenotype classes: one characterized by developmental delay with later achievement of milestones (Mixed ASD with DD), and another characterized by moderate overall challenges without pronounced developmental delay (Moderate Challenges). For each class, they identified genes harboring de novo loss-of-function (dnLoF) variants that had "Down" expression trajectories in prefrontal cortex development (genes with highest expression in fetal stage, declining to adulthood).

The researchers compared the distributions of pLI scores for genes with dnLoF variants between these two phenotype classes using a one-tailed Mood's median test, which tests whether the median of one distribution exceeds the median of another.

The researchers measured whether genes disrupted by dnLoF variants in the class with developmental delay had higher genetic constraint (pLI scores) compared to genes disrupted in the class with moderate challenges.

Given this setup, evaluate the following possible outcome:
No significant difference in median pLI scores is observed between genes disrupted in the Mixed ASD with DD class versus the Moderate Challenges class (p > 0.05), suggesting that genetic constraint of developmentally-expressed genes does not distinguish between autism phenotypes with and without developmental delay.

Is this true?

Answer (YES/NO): NO